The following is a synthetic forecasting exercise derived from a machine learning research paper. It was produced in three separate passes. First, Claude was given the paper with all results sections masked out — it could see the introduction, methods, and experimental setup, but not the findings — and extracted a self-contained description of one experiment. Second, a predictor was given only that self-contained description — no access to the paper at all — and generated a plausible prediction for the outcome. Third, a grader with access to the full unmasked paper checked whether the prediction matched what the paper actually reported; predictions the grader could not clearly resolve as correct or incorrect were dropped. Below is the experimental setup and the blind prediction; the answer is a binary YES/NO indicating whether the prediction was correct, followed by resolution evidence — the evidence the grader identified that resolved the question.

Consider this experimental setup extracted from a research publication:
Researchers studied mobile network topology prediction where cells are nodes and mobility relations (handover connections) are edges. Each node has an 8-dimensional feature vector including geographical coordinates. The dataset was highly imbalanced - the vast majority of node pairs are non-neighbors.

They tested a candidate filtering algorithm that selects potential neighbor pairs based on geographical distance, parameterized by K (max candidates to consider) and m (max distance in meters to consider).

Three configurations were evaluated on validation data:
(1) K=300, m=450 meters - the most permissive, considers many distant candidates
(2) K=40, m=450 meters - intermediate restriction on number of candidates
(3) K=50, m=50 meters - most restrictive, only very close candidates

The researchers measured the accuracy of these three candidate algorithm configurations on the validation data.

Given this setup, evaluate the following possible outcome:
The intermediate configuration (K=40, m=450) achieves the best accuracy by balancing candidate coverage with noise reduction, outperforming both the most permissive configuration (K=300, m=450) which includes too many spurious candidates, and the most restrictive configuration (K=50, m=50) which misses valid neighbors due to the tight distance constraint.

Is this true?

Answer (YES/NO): NO